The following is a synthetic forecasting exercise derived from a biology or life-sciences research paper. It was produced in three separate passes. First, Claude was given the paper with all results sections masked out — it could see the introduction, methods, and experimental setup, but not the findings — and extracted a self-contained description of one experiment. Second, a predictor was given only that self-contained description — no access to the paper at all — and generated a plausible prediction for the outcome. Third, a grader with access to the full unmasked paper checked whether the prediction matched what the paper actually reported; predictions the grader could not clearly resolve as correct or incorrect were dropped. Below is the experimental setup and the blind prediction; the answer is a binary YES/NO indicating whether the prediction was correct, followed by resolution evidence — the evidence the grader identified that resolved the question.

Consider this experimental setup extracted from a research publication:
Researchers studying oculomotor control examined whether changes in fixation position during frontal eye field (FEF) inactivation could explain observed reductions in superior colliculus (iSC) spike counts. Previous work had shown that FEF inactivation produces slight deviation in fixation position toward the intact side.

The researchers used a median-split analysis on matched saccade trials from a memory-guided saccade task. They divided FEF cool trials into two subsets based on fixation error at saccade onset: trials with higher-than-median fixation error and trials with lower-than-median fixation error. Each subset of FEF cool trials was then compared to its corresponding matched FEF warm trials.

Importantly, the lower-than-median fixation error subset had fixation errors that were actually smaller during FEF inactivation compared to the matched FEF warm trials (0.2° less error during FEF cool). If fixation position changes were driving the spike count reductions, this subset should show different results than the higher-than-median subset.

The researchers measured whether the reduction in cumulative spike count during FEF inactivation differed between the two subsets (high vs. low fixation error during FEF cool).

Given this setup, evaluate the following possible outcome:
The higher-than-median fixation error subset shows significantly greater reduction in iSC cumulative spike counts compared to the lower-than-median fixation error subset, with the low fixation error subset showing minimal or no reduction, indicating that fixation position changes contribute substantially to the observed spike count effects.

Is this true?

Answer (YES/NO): NO